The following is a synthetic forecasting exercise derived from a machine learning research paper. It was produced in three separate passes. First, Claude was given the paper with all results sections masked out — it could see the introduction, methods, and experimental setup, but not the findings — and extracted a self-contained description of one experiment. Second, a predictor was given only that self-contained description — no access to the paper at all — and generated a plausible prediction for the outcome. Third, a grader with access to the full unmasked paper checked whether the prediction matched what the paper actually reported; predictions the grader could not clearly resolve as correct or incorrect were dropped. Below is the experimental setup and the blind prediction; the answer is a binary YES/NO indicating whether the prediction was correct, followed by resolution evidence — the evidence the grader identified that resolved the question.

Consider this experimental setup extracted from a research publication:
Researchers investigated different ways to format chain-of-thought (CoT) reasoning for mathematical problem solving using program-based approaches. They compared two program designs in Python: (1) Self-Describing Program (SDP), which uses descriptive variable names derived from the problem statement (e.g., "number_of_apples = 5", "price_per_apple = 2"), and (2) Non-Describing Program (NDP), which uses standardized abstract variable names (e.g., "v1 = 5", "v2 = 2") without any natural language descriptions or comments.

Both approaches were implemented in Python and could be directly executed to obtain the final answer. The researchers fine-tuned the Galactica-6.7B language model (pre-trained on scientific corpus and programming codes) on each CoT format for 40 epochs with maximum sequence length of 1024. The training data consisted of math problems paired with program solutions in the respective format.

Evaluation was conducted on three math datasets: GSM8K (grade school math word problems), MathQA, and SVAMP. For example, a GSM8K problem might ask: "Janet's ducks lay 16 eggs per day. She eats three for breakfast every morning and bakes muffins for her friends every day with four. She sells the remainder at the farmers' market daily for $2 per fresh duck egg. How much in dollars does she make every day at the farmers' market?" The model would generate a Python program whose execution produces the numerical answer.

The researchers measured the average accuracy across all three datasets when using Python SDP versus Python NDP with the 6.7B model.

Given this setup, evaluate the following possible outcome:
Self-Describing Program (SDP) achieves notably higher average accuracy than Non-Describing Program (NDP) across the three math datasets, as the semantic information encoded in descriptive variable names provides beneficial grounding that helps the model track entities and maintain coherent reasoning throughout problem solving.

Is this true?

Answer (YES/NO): YES